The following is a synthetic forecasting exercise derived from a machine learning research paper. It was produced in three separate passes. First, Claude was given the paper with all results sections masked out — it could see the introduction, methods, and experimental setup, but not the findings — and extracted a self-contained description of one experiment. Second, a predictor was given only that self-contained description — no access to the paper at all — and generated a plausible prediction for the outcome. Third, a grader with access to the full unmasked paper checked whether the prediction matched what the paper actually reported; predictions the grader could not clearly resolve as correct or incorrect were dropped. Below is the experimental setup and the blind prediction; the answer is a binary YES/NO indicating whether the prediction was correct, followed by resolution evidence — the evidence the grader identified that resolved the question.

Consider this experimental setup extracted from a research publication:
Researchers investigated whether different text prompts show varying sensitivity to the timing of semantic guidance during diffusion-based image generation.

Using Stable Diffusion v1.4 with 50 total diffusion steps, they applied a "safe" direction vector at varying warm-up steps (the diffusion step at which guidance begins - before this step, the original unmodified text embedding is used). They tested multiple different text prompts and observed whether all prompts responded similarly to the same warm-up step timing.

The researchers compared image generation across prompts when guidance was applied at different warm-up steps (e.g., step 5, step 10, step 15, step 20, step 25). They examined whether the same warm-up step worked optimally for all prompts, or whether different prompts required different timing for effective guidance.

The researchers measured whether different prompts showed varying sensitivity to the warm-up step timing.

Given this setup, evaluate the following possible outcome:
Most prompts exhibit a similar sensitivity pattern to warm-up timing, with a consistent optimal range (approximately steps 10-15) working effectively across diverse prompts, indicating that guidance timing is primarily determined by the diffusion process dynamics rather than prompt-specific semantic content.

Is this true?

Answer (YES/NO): NO